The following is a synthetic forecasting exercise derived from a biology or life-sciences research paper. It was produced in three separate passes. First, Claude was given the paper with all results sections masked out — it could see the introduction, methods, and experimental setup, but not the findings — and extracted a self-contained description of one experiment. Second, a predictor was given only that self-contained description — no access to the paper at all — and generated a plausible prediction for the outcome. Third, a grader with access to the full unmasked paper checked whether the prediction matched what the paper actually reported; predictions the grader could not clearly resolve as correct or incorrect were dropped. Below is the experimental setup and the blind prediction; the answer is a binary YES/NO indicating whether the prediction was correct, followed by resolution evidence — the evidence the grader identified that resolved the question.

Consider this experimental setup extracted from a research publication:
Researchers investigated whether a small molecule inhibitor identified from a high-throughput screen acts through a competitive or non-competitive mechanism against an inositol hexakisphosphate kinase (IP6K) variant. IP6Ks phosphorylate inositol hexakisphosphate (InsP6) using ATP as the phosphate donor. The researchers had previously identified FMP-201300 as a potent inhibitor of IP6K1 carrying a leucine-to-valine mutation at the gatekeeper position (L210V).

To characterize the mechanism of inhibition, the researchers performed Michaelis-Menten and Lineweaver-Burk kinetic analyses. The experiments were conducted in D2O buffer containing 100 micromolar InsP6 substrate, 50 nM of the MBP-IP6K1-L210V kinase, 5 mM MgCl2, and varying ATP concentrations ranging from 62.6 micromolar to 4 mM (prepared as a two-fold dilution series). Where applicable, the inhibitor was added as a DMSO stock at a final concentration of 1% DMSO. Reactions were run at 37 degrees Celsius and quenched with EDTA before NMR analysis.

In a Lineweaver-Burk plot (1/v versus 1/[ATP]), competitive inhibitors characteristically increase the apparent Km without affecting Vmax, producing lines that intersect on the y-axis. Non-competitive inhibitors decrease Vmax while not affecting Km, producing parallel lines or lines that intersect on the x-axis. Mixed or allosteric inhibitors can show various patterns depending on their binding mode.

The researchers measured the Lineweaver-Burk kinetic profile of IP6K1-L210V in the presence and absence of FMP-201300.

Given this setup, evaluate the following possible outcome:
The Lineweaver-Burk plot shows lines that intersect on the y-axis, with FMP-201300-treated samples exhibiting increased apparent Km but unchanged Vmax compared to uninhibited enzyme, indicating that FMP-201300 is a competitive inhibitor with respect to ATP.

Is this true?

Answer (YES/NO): NO